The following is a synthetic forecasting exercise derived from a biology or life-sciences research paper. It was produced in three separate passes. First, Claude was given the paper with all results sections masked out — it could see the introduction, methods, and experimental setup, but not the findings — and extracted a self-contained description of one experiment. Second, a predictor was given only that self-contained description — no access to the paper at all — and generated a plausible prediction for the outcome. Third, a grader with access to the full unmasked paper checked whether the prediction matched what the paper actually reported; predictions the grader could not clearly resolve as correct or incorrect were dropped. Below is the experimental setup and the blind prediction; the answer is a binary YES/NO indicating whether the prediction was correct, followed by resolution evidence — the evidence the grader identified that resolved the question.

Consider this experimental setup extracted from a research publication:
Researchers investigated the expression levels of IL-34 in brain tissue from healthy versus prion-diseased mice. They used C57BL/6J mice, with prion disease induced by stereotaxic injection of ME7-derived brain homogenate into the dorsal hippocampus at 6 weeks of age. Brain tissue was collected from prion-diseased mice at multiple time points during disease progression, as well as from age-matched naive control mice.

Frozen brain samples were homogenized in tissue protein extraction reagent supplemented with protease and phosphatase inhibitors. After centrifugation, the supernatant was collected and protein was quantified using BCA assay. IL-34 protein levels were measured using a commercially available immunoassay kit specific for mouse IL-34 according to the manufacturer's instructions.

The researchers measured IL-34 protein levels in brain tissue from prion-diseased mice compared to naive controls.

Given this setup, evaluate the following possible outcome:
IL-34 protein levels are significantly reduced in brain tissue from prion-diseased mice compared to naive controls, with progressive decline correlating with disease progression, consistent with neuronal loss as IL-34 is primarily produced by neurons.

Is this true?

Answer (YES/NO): NO